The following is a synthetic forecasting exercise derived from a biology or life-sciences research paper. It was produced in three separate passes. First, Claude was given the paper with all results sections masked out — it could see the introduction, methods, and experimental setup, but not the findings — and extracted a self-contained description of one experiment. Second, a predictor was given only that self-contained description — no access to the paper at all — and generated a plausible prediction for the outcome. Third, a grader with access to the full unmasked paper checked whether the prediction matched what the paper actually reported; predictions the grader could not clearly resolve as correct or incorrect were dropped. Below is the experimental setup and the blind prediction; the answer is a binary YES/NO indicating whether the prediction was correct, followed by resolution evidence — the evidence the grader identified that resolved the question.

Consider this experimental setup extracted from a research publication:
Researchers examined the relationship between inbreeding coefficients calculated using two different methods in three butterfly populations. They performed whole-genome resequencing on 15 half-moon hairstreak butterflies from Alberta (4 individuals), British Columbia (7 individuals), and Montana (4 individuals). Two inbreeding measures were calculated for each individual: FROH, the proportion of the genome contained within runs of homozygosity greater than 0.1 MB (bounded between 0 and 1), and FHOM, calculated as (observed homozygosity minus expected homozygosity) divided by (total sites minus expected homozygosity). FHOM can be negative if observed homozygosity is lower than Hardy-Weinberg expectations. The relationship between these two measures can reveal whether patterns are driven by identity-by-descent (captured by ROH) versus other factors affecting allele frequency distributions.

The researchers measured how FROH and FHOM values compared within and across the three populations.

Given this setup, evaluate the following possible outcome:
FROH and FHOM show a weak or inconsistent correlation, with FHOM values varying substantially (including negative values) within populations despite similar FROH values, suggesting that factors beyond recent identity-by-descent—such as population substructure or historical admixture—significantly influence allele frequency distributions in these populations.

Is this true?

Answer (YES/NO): NO